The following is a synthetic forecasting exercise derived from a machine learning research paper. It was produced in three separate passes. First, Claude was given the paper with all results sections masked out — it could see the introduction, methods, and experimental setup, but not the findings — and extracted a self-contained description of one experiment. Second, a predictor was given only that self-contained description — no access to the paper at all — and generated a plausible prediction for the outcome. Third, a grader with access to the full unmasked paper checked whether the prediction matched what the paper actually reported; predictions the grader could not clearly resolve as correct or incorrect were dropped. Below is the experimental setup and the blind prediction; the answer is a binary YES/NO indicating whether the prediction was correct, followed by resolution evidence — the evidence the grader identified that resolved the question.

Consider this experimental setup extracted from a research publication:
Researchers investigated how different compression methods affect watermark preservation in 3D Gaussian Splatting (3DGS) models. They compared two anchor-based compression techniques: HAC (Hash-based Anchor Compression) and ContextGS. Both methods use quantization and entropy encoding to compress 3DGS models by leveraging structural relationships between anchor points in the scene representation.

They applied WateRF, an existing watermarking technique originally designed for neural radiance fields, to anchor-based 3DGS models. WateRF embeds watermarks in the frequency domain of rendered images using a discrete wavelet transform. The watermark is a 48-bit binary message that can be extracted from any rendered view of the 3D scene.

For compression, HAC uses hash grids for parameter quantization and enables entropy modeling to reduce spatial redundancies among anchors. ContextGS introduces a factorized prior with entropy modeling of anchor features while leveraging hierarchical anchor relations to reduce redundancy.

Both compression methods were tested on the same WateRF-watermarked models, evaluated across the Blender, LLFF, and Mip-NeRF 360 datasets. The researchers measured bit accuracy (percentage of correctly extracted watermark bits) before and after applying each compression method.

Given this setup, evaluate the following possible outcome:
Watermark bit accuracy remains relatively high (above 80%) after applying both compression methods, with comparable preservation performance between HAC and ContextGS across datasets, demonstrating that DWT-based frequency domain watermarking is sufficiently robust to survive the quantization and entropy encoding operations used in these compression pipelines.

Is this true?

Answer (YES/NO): NO